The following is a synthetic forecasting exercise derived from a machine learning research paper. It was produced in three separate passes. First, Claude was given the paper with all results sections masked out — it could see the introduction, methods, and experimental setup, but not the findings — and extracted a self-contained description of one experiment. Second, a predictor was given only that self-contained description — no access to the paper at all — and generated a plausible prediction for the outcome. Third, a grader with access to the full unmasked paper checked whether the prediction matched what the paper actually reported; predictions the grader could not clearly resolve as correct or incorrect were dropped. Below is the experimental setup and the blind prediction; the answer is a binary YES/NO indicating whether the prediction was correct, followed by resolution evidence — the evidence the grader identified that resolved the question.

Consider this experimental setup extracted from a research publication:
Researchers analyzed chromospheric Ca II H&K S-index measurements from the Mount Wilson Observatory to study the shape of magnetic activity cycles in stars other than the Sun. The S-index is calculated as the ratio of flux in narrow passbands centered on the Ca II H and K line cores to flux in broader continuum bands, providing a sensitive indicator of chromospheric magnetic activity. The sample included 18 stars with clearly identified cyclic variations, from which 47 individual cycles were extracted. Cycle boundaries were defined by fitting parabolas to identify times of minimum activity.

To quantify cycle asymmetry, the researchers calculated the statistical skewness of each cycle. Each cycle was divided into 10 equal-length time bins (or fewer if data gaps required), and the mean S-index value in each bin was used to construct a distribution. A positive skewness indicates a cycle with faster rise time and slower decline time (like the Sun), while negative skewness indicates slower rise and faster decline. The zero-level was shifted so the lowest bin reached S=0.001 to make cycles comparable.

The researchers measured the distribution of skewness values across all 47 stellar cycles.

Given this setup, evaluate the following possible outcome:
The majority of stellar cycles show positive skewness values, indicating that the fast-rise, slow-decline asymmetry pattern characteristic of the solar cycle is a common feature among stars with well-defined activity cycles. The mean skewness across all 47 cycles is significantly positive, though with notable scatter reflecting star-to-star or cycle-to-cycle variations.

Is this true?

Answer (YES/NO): YES